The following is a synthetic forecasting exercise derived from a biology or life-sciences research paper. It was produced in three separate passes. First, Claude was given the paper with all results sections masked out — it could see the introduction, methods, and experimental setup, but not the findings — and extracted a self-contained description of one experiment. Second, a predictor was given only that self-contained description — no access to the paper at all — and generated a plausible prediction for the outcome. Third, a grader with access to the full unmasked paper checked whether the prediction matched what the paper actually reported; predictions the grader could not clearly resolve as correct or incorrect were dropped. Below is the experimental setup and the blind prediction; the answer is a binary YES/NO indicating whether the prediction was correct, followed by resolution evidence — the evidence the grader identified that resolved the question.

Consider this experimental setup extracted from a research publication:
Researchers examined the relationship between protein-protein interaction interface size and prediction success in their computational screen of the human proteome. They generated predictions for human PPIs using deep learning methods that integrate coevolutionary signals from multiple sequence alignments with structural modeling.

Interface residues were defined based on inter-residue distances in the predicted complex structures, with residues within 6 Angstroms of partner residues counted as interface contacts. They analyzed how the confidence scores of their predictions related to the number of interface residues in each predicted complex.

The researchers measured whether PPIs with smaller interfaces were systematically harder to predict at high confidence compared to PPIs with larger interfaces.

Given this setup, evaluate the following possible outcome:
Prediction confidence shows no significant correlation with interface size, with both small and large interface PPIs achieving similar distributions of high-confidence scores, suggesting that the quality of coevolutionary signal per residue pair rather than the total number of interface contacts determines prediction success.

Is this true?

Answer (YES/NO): NO